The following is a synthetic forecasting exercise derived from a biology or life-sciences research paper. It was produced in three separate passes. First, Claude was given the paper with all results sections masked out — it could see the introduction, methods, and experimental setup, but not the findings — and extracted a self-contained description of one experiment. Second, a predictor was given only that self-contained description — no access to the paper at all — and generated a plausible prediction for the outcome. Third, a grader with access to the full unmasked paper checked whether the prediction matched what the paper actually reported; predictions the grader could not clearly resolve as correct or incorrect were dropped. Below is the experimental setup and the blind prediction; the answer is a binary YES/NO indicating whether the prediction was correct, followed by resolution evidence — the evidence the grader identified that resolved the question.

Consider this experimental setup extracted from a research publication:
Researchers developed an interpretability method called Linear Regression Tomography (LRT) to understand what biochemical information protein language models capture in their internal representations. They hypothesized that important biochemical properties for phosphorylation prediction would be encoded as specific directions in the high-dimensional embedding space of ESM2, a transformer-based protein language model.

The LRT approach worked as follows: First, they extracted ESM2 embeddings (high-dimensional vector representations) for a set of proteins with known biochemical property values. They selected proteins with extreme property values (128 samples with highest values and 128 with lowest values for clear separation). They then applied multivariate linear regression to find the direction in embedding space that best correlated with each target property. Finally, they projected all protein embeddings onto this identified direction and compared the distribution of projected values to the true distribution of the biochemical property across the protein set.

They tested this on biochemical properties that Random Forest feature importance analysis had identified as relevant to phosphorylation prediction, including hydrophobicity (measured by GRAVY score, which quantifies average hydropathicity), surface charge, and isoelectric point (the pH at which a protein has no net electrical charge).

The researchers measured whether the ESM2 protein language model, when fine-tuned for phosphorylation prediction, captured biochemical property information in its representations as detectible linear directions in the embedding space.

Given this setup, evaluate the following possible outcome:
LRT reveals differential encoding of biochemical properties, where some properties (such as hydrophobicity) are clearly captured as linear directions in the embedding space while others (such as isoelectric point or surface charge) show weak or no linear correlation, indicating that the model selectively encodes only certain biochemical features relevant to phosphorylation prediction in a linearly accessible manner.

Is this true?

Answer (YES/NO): NO